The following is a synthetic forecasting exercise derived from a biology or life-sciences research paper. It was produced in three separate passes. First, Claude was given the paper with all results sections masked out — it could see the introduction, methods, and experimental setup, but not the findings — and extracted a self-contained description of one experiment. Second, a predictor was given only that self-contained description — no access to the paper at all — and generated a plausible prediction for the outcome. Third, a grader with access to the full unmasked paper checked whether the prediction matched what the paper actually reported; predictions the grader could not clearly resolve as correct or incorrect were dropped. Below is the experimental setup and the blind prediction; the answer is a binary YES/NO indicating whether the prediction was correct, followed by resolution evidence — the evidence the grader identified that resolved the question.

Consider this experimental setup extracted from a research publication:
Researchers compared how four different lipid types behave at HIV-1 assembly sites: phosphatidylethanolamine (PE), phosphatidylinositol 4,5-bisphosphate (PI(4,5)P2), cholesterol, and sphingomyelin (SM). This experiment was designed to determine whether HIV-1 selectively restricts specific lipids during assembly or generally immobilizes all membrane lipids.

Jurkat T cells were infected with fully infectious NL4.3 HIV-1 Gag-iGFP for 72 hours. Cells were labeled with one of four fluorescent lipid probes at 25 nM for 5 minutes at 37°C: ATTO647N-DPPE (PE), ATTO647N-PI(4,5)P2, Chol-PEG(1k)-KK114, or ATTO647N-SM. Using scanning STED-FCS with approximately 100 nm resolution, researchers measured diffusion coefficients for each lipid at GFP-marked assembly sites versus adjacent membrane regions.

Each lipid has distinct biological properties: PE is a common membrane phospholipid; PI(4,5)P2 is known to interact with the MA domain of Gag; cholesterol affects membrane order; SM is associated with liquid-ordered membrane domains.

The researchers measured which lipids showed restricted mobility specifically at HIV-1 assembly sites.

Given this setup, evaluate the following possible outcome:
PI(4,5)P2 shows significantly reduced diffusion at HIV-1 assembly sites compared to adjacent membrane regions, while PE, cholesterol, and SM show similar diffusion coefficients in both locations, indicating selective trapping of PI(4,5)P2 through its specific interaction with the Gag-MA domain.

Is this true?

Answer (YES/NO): NO